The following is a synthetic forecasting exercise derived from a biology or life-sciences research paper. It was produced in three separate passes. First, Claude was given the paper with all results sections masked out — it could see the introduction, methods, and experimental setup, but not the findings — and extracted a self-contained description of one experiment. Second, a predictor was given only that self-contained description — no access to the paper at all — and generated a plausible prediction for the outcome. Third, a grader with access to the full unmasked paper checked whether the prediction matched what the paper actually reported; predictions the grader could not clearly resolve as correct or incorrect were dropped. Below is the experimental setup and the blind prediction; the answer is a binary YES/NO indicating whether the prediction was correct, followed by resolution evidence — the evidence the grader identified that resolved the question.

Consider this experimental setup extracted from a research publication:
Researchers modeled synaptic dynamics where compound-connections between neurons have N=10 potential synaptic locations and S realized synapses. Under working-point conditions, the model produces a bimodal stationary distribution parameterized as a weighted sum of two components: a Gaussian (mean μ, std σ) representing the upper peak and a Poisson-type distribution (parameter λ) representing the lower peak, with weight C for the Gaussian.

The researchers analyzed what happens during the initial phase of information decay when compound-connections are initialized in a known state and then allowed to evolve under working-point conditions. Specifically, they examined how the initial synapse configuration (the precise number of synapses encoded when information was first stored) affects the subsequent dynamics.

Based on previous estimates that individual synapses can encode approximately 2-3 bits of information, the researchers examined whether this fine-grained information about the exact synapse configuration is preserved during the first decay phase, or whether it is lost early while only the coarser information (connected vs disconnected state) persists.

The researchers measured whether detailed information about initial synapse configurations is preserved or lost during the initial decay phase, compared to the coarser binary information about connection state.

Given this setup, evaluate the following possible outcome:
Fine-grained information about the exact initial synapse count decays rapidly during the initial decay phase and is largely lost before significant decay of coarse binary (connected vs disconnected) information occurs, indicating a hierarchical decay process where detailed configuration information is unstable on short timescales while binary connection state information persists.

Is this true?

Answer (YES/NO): YES